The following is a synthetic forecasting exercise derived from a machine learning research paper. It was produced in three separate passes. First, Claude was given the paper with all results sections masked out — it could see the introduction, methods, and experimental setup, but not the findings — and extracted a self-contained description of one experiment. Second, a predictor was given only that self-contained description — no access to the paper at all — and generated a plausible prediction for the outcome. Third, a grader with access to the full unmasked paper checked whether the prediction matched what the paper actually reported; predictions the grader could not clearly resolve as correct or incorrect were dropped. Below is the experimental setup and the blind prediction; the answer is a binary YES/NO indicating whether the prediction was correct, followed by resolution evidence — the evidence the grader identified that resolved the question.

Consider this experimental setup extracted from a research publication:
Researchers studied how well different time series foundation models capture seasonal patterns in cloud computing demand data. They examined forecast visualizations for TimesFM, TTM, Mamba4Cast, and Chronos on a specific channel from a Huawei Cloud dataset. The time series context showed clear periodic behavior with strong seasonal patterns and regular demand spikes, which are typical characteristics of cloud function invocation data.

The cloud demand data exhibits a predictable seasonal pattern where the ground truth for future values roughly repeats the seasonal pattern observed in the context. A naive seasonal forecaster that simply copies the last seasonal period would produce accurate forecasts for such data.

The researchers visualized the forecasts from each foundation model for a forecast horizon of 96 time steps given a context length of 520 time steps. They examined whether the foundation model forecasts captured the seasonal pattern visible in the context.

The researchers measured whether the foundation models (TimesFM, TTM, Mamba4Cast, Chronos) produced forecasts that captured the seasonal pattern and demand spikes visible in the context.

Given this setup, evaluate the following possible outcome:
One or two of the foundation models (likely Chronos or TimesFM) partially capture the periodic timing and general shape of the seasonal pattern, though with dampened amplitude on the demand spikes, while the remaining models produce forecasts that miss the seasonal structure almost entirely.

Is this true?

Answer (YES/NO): NO